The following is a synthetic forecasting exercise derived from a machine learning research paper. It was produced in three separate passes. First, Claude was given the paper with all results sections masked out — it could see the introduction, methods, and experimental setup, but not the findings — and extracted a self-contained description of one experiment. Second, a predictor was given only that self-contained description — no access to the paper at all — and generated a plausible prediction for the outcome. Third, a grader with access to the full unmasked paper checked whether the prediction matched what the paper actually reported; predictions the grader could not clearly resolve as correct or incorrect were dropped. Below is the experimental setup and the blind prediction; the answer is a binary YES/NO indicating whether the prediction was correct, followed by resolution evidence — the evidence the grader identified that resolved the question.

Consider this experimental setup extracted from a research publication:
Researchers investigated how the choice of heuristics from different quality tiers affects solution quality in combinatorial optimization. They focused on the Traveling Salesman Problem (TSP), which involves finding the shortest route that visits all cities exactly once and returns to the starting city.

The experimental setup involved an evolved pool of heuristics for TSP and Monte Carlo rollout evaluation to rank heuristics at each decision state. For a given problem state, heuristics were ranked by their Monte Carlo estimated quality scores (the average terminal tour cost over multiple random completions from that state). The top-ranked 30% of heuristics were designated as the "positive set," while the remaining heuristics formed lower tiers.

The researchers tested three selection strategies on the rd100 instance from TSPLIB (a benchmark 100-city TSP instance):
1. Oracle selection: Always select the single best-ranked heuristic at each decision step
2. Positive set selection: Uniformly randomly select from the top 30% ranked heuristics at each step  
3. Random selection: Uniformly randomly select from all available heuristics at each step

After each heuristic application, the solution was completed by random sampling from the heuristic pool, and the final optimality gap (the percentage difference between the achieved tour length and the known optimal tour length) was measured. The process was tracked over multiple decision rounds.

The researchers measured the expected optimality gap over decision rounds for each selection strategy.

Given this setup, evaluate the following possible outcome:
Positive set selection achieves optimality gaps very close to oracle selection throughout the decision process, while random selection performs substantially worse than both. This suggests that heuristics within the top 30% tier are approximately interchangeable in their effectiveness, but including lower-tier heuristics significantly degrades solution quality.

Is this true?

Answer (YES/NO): YES